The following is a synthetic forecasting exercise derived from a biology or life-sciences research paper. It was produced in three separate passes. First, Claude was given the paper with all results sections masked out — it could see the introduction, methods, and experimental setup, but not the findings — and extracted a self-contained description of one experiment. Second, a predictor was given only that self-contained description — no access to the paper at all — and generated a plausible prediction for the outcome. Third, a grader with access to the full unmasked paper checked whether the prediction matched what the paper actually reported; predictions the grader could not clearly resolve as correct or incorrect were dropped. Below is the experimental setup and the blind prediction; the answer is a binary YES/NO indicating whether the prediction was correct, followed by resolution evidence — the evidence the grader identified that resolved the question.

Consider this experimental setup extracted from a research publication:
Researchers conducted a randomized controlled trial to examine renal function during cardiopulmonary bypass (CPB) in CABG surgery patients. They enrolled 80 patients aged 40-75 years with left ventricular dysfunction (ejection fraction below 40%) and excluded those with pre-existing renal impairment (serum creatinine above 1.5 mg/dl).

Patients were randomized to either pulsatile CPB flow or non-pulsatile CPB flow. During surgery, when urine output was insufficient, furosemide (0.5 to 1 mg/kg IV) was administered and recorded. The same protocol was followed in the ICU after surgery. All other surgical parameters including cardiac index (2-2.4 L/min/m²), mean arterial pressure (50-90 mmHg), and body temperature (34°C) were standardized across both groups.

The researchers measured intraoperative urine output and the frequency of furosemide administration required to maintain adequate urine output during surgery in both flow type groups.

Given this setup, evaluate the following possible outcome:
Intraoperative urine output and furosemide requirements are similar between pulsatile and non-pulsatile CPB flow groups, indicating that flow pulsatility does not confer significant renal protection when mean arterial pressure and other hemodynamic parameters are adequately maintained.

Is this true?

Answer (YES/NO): YES